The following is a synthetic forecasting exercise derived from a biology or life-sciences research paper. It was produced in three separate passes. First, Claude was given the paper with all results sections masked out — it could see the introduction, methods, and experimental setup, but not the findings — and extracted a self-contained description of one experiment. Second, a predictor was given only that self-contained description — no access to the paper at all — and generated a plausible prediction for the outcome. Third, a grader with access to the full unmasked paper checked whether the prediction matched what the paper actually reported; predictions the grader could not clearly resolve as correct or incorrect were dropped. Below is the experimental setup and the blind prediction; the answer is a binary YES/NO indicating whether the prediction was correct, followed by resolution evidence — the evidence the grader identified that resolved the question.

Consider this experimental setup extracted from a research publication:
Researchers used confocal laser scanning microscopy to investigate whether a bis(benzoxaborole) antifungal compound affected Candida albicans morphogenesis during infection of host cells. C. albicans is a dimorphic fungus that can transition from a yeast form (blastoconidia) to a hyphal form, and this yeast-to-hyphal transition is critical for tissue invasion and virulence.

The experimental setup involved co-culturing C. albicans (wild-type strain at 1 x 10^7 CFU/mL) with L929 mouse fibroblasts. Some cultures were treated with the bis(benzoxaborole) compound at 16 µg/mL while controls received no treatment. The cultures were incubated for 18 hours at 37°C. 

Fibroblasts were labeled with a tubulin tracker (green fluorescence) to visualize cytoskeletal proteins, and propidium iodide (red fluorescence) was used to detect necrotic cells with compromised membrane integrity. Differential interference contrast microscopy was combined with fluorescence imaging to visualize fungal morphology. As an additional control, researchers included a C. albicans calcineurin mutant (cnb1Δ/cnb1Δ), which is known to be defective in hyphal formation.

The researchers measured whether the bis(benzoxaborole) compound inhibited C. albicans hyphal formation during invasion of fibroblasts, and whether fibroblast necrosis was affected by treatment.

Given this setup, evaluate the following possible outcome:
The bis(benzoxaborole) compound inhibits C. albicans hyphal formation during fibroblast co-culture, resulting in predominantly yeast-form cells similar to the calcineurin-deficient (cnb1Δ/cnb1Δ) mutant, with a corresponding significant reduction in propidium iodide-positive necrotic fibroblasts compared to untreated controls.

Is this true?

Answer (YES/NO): NO